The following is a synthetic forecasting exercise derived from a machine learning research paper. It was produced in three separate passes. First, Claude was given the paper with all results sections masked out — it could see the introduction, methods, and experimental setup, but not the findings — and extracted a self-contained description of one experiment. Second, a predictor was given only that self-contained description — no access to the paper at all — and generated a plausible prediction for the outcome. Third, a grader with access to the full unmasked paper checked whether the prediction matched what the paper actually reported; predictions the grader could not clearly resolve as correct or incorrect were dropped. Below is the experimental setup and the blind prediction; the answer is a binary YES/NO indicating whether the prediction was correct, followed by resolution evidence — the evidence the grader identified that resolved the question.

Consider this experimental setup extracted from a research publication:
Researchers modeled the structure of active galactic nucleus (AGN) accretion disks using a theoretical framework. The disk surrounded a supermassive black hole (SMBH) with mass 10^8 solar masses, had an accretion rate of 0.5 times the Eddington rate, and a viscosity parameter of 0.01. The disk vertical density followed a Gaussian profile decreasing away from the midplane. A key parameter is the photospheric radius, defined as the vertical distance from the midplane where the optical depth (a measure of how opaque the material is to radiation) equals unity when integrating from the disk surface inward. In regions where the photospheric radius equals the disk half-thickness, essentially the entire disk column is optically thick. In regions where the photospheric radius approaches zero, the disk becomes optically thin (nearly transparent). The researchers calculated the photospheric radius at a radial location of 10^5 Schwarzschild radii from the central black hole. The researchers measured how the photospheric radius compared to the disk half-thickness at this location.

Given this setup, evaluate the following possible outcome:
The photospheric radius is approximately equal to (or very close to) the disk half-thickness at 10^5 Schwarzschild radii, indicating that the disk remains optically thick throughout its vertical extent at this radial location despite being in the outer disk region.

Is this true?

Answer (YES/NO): NO